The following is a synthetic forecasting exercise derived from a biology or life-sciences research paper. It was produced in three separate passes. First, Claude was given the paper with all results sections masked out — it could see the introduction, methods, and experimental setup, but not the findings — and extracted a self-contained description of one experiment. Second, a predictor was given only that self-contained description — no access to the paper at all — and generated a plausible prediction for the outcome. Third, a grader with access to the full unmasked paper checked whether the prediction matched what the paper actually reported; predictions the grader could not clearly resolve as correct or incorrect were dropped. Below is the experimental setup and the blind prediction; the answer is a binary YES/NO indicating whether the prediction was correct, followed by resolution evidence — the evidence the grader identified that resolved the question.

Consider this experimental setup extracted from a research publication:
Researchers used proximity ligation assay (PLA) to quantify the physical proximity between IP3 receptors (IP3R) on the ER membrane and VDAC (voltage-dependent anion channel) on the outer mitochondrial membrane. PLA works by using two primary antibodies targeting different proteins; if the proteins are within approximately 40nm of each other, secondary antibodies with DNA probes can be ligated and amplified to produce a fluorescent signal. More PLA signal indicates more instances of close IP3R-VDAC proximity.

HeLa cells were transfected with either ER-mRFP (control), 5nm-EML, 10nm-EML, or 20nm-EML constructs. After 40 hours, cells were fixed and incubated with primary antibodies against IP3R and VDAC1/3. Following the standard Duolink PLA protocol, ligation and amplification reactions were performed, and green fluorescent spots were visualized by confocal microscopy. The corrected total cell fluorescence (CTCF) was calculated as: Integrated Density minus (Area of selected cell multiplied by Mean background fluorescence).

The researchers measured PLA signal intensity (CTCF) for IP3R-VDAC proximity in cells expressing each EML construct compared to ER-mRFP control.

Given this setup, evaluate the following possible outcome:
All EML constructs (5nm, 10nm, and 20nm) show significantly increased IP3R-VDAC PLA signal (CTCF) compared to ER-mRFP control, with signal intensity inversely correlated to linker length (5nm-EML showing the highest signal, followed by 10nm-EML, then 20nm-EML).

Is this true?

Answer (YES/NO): NO